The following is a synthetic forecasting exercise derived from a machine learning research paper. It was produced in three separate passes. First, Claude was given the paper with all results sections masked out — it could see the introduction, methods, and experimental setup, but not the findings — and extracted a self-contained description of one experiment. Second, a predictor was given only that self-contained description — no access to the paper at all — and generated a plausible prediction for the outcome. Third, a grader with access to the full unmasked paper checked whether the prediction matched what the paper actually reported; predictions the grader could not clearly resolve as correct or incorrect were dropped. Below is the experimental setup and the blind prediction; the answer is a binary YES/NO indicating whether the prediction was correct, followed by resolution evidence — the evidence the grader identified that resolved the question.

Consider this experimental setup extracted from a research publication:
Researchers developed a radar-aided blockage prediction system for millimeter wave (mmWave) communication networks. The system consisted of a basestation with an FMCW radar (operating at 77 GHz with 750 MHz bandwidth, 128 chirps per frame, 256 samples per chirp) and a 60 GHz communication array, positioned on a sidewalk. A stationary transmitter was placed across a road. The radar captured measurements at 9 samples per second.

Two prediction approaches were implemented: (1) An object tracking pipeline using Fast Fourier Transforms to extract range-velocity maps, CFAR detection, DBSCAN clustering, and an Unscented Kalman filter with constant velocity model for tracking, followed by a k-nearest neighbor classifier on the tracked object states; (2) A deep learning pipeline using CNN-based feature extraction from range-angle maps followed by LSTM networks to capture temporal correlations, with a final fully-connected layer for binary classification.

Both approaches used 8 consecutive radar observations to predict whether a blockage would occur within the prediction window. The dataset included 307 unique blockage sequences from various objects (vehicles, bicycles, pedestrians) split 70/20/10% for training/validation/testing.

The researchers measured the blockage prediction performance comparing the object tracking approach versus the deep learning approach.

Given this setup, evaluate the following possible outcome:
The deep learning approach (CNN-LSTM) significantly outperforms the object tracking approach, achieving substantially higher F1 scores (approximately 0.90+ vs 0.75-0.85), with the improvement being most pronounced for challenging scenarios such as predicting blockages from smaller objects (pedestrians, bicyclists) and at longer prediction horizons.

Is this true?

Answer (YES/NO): NO